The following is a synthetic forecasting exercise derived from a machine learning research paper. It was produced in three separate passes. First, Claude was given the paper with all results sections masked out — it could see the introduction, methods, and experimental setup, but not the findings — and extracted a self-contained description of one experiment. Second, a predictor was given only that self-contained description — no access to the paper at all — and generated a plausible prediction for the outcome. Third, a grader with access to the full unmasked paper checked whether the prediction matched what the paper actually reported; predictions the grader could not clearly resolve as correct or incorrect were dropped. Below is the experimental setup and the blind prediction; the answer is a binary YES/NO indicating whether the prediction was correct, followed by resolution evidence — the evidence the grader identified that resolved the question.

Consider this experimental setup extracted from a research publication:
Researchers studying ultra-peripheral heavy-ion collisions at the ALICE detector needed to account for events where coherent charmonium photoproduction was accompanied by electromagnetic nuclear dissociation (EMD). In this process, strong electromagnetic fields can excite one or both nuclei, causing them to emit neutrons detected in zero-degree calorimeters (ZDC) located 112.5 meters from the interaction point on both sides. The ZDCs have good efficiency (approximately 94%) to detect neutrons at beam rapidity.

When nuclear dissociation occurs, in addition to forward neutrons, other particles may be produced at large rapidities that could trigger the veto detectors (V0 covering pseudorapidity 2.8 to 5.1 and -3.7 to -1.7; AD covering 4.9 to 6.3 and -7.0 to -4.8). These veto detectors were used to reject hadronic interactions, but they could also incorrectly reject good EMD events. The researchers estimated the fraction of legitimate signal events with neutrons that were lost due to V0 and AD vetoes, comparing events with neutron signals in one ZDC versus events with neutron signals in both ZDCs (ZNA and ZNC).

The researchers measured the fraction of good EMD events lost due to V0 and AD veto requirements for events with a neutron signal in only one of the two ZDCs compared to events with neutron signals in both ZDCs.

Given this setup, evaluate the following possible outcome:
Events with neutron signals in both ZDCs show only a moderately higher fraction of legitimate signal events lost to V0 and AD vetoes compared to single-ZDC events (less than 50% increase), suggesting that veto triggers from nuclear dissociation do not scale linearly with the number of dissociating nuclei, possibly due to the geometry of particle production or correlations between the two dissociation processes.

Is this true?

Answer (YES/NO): NO